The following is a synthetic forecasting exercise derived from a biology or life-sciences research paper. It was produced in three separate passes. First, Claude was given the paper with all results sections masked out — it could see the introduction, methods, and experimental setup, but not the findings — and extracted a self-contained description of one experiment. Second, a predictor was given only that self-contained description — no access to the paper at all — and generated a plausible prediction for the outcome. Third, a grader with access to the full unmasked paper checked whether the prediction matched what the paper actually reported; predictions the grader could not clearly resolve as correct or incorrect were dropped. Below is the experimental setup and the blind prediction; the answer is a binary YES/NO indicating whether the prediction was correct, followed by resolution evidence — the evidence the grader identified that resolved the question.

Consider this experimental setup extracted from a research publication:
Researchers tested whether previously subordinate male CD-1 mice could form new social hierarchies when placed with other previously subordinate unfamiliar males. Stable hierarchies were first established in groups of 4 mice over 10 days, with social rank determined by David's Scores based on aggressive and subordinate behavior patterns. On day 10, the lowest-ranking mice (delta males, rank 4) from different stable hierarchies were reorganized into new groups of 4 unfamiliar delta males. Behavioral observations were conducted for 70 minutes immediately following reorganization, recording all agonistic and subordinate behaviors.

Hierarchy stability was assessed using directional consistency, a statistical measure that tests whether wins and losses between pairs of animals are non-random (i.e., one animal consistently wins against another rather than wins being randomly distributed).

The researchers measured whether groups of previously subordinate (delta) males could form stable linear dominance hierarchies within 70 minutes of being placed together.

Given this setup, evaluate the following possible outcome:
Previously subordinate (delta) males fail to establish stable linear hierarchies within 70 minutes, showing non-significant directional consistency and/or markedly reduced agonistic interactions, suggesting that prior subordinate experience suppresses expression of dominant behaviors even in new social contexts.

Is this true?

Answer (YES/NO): NO